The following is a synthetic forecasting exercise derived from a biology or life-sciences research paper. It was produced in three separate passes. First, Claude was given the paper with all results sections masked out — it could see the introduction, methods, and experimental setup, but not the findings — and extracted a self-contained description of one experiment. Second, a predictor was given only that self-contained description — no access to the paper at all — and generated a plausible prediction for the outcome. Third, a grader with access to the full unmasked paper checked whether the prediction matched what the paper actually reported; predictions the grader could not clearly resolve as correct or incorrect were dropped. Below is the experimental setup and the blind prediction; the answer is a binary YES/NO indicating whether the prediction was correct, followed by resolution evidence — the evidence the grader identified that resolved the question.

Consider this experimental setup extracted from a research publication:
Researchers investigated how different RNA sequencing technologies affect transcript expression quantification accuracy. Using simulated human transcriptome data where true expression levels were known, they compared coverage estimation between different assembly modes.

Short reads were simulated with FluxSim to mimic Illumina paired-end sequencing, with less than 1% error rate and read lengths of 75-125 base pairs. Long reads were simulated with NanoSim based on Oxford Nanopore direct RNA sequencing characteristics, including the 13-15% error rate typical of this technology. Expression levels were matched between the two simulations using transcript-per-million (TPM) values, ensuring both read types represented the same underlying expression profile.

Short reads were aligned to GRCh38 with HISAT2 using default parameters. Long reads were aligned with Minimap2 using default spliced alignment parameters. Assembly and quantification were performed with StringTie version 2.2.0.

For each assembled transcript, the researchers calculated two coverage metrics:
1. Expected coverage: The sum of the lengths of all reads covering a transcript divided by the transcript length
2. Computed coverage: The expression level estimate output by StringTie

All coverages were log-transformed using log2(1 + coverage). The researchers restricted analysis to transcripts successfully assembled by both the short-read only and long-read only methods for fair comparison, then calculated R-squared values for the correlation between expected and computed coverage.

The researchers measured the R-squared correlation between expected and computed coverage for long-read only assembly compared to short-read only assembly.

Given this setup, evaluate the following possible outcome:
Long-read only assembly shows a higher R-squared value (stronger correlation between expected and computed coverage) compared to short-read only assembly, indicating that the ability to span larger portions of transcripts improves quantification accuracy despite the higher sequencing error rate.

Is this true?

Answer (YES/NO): NO